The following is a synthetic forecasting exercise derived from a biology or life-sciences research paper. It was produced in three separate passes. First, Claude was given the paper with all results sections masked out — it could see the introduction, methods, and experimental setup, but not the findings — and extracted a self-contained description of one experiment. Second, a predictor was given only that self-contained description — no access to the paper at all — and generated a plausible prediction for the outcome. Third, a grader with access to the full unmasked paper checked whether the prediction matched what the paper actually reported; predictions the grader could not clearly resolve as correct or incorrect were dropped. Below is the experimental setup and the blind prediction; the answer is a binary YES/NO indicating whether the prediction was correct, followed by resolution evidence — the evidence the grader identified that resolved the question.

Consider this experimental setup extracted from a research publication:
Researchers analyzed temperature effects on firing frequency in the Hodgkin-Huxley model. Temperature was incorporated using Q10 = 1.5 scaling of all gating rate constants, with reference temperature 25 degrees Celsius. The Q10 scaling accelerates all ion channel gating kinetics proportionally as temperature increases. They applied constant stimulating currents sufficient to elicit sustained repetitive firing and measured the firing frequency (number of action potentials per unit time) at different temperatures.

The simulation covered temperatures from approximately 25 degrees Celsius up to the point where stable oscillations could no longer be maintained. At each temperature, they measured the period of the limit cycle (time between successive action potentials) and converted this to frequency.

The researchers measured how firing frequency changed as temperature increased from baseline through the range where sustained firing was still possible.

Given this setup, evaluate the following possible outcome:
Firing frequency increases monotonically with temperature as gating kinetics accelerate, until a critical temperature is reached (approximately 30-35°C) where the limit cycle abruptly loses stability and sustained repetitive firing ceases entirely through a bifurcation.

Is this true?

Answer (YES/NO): NO